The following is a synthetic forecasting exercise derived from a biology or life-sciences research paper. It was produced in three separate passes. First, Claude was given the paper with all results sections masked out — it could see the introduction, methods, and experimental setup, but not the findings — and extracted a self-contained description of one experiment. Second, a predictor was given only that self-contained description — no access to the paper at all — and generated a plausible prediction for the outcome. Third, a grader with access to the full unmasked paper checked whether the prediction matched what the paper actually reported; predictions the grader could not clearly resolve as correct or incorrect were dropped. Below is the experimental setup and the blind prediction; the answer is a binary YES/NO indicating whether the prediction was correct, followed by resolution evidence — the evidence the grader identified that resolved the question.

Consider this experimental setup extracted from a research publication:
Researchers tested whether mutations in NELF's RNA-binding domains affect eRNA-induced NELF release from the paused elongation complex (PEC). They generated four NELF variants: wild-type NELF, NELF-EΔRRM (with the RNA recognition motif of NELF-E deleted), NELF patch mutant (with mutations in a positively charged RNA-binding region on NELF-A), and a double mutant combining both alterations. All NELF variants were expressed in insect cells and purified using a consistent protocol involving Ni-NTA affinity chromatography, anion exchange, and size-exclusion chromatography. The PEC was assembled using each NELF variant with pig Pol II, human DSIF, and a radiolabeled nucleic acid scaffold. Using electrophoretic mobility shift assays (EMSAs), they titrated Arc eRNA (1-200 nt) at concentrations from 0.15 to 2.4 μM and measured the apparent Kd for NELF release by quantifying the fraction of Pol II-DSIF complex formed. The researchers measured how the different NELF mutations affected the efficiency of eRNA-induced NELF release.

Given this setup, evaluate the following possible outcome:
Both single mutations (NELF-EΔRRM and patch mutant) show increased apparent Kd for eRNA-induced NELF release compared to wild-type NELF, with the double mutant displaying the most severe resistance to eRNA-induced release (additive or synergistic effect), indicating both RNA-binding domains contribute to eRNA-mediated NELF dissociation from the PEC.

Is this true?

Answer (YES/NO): YES